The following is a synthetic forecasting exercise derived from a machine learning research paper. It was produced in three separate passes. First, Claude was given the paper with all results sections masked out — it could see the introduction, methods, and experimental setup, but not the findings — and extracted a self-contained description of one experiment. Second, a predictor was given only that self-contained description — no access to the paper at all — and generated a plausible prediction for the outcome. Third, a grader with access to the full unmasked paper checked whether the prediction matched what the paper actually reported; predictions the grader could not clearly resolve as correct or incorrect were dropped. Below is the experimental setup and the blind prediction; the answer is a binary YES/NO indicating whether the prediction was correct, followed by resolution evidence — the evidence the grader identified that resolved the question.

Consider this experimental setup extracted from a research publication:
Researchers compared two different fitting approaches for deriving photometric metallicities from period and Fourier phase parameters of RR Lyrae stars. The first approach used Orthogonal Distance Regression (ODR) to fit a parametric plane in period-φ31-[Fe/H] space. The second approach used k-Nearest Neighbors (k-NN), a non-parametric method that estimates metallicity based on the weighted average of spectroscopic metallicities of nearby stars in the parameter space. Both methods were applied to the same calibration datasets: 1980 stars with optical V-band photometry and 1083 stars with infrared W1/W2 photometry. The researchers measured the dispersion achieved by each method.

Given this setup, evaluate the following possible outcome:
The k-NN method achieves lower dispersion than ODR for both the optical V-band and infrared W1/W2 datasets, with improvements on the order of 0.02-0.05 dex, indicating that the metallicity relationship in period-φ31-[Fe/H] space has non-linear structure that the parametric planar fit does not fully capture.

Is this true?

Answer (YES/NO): NO